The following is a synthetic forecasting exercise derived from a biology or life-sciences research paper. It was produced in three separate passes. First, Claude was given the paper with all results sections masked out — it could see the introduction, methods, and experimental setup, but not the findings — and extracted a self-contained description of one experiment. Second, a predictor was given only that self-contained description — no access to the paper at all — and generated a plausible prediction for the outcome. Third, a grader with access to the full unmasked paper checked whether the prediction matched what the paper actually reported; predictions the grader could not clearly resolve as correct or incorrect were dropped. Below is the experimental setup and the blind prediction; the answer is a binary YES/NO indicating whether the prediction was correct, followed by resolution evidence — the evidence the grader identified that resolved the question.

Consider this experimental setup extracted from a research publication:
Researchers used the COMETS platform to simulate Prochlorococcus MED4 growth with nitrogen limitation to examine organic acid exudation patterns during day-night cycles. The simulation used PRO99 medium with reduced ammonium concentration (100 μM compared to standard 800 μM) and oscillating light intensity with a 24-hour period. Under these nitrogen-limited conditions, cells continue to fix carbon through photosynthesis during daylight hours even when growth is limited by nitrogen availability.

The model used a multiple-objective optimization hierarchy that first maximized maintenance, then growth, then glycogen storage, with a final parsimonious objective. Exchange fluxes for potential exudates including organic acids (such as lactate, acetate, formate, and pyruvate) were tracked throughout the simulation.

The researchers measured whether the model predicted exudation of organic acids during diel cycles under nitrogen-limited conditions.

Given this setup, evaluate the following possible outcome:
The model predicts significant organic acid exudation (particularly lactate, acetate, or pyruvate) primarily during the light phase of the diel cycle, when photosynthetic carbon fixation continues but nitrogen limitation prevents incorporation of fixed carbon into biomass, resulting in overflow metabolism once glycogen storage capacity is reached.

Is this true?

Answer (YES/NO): NO